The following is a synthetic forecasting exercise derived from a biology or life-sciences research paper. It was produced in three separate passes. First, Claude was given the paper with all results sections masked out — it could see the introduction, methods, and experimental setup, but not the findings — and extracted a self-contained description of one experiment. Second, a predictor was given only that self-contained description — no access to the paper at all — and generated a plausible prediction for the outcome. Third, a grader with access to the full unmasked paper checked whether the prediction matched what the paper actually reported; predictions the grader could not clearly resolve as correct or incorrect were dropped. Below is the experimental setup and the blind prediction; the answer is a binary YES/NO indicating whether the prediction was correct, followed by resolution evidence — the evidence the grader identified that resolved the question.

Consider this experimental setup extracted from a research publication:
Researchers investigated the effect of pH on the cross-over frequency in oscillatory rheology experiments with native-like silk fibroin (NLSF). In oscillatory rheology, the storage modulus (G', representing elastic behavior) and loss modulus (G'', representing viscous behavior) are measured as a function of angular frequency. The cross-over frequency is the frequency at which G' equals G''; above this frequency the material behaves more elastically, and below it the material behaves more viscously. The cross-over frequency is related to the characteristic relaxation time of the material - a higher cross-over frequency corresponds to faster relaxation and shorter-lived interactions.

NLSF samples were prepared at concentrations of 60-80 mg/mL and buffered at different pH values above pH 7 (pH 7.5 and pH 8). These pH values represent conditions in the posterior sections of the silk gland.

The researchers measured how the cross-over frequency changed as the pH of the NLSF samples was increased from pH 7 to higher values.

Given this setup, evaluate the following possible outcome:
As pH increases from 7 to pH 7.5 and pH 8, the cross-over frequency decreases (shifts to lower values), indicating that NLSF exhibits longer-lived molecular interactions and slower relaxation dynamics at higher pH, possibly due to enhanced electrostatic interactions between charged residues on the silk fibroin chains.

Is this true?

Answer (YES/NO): NO